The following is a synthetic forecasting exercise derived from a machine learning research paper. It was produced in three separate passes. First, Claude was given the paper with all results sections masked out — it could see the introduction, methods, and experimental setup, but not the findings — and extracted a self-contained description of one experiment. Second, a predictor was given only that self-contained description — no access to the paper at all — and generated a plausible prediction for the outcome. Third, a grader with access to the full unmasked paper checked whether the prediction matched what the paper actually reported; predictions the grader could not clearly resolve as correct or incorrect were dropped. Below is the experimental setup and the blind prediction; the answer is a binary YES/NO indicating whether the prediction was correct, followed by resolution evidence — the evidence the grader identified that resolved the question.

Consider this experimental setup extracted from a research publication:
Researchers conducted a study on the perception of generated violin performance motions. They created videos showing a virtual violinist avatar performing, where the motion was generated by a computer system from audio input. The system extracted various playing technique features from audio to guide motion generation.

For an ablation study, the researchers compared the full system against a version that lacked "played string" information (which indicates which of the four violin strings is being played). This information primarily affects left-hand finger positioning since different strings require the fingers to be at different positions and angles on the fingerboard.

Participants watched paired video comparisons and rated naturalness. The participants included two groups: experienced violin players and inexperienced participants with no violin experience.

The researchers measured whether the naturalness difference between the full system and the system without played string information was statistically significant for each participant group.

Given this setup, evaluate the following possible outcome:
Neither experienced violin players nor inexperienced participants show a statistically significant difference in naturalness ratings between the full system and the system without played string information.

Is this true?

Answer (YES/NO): NO